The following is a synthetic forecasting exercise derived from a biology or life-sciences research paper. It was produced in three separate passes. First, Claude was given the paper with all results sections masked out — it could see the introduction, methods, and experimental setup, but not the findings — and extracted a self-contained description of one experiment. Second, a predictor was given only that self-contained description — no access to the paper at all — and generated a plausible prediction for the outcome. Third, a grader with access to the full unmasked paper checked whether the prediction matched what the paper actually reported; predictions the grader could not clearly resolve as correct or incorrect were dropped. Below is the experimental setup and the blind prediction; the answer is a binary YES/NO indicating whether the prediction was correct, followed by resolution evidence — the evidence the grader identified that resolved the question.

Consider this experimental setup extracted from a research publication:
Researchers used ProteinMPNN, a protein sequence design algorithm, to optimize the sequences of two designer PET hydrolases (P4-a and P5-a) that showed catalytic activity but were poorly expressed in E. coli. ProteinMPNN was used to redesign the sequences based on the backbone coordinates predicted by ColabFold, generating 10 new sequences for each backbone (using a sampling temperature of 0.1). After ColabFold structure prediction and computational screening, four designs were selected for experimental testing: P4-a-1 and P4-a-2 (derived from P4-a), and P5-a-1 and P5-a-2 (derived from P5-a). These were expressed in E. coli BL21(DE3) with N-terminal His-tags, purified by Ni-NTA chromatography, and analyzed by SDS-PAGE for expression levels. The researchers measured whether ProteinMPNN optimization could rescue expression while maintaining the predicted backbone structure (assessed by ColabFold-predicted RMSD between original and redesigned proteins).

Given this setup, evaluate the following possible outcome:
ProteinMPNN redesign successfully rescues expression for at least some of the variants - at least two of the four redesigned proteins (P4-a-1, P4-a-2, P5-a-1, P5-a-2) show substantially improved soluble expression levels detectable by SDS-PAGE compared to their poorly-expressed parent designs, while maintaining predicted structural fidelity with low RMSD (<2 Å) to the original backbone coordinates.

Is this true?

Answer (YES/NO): NO